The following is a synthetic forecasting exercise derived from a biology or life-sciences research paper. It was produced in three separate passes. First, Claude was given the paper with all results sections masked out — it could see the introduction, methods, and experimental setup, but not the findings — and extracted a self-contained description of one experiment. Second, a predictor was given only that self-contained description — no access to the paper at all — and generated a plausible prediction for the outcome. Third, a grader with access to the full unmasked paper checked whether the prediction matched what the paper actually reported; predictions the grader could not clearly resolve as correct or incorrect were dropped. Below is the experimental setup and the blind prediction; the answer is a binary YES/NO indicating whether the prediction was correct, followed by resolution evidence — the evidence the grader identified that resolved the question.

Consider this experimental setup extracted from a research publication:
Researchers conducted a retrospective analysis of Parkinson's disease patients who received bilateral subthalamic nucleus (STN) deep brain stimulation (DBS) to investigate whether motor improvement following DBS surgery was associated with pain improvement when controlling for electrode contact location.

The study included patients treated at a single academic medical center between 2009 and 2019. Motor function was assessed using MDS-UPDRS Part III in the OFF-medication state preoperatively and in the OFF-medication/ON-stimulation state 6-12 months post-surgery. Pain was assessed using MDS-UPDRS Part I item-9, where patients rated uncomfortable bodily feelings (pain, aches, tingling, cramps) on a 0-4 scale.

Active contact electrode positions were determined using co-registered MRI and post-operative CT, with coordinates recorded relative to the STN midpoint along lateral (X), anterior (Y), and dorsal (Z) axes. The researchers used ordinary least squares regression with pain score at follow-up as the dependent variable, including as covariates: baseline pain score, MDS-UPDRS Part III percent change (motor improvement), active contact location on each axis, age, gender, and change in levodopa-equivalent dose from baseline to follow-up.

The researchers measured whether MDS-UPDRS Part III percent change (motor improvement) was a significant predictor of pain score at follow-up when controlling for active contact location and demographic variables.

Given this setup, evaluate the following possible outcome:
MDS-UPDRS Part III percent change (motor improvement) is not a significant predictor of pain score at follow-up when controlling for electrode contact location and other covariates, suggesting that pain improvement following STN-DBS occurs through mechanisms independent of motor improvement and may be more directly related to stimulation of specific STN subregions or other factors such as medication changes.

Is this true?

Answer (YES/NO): YES